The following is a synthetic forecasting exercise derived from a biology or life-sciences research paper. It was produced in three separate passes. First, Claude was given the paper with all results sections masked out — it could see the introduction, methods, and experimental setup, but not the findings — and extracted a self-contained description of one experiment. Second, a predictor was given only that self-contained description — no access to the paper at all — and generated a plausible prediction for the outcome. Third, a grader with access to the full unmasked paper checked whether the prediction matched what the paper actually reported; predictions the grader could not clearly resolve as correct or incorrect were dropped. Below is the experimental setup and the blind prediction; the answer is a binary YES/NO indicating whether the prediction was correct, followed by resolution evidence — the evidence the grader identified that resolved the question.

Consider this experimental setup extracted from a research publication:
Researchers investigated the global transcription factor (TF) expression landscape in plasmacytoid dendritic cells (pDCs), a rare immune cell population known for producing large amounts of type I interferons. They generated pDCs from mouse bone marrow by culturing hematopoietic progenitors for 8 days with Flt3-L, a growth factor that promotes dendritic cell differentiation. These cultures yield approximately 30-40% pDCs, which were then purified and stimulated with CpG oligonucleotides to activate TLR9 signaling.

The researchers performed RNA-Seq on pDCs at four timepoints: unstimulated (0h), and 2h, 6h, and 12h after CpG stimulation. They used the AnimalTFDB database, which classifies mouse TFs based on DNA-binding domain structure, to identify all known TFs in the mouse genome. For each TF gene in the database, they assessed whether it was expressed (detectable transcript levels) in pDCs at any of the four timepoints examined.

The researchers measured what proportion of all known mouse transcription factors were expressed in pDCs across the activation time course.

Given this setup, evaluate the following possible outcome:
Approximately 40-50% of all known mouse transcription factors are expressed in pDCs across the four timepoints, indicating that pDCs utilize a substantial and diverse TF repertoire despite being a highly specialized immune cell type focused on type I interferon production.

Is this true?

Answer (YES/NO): NO